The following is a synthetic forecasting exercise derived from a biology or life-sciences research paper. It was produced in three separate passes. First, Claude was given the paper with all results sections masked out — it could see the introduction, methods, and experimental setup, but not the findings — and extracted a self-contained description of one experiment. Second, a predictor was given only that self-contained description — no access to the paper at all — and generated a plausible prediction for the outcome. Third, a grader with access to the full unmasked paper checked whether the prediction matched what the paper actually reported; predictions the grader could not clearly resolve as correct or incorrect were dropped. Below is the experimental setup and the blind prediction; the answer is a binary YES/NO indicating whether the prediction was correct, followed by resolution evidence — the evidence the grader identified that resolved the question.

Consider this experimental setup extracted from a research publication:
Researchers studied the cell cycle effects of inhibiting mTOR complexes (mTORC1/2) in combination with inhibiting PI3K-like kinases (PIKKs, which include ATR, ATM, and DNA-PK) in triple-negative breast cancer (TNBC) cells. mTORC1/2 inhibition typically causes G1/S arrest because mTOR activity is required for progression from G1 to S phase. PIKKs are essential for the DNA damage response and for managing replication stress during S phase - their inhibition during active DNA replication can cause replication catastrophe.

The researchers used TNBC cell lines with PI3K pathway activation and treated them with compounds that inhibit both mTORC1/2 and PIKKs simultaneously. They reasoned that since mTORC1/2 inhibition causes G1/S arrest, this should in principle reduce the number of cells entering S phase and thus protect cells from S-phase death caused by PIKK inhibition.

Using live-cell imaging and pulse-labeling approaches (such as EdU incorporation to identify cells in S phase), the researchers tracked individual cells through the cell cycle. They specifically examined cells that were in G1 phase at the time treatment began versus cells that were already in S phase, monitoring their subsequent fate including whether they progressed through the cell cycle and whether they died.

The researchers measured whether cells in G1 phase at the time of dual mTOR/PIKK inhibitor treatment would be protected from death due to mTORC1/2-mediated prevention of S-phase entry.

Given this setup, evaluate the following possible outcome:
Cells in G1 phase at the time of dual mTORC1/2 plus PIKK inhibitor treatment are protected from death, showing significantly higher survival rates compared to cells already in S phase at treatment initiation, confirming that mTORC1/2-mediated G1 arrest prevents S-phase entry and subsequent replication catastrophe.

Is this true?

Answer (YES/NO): NO